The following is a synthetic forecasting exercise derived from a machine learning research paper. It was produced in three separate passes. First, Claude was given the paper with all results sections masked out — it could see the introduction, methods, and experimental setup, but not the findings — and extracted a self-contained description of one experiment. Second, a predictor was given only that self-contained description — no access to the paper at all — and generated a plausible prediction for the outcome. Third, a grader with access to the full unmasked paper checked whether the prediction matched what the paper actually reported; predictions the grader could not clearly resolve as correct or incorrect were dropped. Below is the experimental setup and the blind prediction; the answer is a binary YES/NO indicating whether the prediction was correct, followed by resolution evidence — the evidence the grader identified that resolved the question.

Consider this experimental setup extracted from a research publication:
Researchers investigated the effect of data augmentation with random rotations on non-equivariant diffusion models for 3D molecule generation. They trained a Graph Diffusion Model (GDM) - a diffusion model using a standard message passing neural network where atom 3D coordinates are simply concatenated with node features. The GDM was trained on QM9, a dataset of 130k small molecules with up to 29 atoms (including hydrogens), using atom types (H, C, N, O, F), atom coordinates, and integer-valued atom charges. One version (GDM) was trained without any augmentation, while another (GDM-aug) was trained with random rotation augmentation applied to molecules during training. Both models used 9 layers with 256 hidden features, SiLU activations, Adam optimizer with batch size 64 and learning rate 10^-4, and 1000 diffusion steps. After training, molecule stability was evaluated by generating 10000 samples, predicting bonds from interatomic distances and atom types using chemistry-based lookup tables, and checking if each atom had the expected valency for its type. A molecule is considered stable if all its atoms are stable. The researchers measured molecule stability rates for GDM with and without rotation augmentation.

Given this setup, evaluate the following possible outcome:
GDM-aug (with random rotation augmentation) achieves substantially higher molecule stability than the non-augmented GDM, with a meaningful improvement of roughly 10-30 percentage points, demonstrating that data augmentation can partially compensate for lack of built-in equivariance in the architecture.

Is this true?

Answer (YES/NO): NO